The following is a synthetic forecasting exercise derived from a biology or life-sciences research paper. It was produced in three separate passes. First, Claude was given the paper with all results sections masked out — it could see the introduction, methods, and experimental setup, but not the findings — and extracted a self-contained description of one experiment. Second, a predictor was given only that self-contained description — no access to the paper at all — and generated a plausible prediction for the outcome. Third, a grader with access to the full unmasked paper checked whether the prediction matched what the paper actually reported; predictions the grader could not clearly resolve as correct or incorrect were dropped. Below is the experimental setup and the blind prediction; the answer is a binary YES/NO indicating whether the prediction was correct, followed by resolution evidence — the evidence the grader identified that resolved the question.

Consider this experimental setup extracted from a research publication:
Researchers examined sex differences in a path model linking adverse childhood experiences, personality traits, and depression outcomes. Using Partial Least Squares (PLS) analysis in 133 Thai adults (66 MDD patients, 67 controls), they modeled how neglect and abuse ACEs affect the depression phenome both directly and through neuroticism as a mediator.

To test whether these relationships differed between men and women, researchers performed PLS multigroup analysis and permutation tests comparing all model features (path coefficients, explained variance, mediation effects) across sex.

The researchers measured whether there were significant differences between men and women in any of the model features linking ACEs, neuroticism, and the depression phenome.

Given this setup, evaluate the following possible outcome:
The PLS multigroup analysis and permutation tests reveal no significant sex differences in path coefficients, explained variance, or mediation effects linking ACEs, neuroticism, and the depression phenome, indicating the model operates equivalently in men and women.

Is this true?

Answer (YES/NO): YES